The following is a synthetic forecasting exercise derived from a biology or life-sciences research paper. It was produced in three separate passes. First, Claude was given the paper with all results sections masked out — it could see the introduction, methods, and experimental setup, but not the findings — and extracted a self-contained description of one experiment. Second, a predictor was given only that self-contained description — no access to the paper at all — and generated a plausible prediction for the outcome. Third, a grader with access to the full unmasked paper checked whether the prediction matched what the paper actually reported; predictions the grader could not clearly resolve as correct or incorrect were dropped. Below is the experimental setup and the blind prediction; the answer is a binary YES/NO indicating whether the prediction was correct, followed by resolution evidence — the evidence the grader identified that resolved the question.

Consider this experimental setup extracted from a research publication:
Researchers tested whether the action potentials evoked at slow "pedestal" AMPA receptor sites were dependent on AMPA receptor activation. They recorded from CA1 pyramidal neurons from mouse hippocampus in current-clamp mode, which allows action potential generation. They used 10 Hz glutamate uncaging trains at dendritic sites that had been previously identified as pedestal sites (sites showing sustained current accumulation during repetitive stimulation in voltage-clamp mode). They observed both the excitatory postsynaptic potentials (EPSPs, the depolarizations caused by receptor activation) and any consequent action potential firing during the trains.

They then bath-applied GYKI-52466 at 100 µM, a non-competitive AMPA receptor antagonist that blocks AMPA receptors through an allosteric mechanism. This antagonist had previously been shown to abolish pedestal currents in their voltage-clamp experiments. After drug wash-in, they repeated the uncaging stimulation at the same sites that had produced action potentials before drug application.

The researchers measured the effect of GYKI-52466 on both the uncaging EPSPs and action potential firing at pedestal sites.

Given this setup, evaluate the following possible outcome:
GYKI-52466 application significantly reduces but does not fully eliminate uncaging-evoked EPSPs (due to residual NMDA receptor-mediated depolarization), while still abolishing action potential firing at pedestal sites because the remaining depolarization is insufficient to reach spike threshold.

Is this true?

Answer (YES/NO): NO